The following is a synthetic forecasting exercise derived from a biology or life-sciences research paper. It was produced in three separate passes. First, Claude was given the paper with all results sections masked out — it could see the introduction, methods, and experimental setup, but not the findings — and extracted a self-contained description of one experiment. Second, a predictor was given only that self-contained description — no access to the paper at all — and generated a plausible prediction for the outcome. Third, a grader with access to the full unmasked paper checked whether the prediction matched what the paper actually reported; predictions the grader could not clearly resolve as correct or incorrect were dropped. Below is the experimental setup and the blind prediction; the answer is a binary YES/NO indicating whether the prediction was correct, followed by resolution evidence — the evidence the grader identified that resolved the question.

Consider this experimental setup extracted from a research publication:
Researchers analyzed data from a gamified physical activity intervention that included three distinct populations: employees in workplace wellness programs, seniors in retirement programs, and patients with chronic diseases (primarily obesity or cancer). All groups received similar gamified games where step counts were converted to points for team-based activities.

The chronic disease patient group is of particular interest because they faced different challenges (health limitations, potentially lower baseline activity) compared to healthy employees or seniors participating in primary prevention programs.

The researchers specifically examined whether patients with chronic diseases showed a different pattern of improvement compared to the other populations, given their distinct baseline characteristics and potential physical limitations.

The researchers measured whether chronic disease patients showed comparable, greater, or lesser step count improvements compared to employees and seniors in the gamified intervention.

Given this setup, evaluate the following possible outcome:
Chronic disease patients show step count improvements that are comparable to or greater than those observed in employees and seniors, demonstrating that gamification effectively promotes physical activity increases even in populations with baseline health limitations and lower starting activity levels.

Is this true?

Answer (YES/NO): NO